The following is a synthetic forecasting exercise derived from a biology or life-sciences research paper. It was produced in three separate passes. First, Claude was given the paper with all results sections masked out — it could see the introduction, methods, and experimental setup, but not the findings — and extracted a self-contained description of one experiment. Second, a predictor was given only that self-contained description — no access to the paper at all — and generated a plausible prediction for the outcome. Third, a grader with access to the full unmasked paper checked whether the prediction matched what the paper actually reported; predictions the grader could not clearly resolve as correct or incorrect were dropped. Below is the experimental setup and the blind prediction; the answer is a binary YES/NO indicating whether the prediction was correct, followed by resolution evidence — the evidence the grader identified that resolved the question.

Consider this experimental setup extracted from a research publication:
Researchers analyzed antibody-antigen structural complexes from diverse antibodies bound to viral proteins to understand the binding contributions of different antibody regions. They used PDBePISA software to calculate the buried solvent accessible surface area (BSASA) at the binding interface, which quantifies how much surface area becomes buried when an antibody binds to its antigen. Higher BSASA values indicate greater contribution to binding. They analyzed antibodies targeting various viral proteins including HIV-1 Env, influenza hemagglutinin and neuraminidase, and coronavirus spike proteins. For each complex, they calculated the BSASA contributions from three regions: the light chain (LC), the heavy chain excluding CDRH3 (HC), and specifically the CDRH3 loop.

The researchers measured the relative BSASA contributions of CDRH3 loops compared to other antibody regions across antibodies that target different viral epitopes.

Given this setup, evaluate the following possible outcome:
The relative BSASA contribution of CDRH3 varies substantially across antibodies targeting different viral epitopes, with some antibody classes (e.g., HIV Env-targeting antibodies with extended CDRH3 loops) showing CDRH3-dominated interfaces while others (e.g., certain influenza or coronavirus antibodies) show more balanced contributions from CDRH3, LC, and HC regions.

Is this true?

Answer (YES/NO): NO